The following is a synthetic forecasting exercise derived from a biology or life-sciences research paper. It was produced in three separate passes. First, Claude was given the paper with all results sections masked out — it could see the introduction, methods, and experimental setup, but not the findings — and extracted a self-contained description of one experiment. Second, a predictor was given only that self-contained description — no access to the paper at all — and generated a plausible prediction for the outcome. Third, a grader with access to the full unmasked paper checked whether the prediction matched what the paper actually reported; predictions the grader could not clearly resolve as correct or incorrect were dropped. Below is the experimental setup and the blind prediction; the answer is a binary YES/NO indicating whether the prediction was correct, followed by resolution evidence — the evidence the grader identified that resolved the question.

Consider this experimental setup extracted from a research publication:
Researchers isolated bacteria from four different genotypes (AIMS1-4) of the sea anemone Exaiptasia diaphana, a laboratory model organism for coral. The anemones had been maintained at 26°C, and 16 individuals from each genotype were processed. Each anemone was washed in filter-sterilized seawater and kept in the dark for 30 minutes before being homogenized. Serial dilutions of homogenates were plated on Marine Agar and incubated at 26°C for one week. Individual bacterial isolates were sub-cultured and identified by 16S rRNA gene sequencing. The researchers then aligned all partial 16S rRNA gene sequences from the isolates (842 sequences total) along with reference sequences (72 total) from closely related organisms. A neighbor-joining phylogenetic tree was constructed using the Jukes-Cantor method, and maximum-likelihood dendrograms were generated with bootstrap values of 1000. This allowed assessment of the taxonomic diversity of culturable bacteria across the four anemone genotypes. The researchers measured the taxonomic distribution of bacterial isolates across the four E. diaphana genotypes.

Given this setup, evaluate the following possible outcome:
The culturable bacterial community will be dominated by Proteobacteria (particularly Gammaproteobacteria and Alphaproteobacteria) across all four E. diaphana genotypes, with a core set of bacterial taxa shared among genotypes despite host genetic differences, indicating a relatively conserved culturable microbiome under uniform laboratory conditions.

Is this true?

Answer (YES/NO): YES